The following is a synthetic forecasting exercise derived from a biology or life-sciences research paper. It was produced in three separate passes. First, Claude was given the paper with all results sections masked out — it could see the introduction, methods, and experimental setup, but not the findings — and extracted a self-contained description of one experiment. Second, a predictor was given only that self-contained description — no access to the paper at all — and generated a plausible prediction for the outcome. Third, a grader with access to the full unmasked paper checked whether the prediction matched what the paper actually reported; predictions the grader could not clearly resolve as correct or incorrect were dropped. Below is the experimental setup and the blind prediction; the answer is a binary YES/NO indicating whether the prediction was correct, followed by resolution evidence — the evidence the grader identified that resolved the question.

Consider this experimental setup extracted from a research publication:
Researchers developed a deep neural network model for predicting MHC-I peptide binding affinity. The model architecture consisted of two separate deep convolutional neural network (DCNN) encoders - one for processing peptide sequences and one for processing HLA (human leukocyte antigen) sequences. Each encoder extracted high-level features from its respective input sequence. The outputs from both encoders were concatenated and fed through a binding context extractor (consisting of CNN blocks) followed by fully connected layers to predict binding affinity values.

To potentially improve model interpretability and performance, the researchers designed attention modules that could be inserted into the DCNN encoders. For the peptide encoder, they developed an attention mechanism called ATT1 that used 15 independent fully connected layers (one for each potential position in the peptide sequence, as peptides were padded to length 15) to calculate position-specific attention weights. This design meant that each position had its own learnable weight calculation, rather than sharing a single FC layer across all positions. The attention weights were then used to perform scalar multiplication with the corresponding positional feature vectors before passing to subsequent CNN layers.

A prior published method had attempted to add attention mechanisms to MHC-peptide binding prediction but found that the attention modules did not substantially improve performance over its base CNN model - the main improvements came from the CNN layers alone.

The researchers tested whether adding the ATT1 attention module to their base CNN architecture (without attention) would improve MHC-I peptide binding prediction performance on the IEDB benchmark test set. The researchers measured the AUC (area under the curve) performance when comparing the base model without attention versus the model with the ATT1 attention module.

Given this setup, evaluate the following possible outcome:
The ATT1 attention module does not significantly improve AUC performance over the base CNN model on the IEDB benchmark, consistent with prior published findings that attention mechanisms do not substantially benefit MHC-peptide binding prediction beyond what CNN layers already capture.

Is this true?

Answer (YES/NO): NO